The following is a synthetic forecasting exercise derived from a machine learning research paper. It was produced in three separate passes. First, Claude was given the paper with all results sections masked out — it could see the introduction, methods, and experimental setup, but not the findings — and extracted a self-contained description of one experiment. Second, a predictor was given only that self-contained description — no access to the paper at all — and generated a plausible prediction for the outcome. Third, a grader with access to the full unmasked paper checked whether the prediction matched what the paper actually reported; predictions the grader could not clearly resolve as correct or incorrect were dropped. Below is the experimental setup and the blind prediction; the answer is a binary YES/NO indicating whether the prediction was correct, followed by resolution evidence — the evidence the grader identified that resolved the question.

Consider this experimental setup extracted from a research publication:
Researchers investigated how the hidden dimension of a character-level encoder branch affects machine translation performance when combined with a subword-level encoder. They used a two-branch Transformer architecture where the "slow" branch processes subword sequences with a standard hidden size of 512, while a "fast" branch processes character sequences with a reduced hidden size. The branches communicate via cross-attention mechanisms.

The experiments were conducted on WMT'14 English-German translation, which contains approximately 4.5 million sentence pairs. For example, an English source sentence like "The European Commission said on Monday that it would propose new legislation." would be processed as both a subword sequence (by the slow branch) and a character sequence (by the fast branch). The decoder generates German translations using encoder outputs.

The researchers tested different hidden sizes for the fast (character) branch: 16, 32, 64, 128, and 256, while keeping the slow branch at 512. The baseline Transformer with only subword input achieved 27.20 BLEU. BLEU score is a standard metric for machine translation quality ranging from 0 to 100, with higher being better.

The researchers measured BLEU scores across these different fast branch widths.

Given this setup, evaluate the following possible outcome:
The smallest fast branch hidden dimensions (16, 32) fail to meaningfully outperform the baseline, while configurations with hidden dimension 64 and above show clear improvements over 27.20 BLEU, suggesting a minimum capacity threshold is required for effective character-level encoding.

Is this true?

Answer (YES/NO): NO